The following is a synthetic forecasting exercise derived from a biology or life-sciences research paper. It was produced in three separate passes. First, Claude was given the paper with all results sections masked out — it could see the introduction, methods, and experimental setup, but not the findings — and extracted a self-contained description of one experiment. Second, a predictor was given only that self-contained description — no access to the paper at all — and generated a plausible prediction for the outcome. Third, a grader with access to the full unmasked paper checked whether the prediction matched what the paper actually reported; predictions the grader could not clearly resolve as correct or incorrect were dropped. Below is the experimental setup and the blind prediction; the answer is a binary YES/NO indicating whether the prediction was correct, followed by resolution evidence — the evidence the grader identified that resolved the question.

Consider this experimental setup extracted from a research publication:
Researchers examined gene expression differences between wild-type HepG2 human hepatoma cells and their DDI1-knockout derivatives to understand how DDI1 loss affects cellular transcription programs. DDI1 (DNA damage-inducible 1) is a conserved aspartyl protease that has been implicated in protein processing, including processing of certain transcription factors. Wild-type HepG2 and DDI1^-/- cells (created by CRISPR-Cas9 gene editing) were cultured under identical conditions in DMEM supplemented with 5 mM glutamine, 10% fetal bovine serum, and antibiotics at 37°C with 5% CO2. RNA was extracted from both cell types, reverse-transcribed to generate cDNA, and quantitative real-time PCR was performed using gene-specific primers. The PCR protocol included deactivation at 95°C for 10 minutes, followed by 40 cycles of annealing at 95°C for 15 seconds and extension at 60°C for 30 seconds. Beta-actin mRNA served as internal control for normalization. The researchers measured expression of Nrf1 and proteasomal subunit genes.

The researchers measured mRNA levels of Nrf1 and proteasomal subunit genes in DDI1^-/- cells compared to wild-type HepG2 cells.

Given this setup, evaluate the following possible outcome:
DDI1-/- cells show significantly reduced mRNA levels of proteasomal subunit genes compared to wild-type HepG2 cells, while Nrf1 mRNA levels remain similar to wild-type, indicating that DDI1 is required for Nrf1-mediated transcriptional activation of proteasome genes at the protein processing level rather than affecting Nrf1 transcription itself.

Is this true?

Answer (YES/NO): NO